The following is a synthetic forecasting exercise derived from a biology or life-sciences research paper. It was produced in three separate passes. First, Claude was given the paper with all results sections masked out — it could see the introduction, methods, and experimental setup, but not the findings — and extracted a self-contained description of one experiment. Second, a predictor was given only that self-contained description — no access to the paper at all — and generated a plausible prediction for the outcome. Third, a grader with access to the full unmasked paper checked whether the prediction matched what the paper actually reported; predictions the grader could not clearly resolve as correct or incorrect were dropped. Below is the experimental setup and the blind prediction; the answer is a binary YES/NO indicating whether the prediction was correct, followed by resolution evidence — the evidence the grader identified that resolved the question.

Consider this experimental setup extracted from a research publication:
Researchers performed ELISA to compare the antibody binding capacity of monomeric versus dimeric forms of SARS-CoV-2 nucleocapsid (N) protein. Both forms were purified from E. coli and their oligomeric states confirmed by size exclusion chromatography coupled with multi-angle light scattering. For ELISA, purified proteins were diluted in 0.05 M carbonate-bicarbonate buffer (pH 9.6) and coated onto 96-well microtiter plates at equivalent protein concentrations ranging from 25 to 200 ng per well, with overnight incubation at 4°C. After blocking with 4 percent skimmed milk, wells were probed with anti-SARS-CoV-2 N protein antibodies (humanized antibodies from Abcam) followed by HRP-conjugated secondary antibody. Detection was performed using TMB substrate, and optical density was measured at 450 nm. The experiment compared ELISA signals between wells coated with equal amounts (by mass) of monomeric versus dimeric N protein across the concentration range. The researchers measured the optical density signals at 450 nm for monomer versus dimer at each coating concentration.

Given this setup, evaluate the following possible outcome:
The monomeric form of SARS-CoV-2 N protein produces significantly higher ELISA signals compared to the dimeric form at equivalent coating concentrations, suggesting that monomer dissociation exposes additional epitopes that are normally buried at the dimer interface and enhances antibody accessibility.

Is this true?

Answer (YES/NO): NO